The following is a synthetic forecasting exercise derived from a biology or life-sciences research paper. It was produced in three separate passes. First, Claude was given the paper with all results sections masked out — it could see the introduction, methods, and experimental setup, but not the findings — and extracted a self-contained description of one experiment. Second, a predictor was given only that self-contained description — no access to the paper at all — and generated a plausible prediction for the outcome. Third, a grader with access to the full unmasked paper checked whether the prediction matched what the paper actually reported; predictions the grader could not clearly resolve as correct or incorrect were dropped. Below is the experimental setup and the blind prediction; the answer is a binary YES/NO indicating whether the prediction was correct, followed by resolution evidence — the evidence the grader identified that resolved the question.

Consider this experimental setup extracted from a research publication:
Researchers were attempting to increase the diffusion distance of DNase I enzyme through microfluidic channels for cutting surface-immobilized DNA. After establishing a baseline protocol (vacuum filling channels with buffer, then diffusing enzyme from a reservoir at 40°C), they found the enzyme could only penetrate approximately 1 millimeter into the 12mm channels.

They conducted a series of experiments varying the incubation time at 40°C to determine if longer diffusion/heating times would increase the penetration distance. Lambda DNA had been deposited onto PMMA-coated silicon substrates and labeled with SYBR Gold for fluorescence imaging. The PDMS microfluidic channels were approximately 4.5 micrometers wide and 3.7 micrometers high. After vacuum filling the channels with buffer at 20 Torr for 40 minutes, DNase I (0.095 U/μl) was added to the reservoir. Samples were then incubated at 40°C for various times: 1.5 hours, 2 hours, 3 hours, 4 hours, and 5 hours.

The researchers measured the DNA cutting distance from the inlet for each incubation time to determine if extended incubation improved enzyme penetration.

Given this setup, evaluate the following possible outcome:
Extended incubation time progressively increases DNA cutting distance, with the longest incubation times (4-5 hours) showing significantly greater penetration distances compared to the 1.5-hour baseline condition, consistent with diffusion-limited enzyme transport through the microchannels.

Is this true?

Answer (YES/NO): NO